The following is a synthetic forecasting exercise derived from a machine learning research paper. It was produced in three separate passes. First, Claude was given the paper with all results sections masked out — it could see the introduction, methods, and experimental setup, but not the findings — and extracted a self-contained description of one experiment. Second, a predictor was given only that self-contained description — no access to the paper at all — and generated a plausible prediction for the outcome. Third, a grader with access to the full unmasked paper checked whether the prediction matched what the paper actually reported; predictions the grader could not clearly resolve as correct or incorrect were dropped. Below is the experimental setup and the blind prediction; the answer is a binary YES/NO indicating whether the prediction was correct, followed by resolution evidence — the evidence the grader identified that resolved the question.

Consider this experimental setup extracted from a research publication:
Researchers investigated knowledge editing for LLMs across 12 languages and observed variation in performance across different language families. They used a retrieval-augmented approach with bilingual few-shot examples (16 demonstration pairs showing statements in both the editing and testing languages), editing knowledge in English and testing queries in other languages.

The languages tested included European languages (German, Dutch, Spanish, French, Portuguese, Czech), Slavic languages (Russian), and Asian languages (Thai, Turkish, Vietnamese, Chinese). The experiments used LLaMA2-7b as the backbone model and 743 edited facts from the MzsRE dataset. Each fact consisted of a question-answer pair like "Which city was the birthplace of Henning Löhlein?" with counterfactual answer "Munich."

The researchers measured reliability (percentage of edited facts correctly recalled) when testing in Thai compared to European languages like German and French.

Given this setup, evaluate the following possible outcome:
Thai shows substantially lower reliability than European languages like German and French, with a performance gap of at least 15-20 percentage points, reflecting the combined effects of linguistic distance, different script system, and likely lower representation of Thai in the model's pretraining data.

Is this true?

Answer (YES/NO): YES